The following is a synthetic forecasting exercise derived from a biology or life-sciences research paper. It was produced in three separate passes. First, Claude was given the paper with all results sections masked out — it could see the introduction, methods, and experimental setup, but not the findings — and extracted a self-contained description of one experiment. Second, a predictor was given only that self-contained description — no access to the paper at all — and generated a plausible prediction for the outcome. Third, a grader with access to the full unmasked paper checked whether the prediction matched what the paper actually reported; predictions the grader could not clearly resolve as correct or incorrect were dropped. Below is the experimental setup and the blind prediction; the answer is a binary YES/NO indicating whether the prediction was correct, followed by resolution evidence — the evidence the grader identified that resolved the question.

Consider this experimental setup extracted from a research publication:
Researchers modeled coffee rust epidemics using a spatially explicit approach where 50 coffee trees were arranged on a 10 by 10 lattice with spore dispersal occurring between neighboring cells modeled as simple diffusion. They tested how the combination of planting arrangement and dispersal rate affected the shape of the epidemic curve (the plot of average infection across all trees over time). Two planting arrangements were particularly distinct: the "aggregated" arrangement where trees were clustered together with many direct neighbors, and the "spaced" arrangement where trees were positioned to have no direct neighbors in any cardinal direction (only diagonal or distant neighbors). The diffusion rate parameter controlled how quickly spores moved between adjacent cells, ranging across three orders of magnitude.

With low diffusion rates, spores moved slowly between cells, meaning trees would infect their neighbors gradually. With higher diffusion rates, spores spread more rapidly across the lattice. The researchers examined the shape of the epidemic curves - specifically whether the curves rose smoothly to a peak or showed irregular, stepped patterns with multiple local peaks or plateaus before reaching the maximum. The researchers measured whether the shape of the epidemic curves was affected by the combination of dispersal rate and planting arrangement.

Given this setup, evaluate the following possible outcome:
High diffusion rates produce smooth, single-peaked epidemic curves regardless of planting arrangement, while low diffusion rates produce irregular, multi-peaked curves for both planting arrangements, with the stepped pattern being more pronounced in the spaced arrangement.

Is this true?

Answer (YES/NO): NO